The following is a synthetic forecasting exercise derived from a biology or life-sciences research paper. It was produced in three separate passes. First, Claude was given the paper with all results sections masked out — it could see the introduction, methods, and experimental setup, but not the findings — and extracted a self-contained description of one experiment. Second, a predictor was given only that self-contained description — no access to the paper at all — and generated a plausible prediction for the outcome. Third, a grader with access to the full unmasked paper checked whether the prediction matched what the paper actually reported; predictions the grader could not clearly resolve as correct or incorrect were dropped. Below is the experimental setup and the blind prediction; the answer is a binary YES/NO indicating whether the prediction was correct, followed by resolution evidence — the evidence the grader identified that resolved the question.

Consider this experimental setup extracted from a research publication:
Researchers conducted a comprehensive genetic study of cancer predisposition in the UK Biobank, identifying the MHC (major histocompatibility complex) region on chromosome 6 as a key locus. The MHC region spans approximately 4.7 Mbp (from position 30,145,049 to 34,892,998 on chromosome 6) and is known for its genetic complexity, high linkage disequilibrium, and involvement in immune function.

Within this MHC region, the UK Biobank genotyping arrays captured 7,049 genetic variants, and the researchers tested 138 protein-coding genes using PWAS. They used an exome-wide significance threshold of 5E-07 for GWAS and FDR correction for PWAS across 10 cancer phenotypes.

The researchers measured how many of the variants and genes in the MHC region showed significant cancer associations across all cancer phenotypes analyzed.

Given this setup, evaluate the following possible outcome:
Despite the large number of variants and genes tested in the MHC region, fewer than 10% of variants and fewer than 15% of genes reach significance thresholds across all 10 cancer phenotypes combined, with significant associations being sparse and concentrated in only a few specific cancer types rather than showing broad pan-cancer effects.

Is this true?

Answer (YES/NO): YES